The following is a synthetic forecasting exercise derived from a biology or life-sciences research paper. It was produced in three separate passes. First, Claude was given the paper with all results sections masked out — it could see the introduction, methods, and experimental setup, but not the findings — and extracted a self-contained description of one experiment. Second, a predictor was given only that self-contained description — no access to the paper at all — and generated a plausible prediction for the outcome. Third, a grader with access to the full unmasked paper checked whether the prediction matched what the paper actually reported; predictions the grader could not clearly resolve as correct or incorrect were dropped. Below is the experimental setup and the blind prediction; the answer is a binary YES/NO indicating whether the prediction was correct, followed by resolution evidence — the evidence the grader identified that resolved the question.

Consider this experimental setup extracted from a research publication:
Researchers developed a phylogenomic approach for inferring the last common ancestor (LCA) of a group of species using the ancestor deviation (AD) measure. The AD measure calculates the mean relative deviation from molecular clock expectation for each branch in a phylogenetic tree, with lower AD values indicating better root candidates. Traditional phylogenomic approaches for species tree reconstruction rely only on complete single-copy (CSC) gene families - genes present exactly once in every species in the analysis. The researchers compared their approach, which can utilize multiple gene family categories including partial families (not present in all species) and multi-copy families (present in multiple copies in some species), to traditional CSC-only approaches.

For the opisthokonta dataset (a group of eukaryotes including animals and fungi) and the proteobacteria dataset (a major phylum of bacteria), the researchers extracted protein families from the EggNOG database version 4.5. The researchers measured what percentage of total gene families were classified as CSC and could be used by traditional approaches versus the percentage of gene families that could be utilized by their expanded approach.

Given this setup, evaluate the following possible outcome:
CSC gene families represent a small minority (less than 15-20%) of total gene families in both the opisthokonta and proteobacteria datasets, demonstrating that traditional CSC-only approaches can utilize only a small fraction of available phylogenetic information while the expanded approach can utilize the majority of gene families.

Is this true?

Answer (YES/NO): NO